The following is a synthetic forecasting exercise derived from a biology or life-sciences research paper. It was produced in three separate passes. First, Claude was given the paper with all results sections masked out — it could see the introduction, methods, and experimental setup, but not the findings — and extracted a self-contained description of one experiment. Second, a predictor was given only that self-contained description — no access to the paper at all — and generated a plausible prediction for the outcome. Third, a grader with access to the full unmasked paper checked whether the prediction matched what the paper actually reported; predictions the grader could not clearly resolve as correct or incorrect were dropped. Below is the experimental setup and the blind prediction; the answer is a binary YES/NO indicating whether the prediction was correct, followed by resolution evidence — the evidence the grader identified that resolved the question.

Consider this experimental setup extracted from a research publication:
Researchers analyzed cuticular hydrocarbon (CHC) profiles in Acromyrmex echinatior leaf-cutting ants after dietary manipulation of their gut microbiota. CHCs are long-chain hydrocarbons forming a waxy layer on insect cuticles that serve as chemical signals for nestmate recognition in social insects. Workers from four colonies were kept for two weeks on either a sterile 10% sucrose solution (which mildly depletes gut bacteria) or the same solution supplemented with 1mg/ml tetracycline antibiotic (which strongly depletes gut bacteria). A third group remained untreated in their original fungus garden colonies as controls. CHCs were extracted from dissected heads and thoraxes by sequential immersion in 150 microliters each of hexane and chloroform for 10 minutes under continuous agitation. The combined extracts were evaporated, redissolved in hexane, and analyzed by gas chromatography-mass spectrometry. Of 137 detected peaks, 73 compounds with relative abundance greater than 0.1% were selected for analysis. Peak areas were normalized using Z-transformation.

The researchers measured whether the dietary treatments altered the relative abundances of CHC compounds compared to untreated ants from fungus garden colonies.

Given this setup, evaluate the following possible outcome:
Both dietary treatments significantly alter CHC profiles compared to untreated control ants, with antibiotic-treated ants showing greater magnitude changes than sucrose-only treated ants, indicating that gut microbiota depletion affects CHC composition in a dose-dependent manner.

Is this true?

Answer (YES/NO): NO